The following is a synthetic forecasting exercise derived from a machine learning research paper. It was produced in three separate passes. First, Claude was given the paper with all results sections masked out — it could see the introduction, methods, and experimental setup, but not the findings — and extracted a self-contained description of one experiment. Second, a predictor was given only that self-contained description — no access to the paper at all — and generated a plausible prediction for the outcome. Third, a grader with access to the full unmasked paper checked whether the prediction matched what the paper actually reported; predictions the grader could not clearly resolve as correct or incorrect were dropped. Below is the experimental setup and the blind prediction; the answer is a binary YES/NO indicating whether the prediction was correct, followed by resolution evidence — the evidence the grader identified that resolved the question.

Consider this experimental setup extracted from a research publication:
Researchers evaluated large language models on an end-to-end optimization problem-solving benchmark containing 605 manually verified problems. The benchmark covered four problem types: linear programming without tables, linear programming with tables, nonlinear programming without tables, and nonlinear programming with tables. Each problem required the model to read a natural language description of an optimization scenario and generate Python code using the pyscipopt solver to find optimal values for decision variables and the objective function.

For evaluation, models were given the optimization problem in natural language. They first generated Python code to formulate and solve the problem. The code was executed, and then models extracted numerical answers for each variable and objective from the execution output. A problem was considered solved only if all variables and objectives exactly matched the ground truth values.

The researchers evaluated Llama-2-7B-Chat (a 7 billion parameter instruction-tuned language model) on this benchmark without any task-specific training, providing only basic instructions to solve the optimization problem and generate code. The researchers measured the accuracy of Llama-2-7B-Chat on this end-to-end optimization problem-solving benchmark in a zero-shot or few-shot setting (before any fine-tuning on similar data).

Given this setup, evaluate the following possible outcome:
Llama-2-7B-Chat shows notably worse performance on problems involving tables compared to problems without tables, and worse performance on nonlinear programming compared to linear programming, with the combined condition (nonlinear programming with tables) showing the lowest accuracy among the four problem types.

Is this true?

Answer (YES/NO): NO